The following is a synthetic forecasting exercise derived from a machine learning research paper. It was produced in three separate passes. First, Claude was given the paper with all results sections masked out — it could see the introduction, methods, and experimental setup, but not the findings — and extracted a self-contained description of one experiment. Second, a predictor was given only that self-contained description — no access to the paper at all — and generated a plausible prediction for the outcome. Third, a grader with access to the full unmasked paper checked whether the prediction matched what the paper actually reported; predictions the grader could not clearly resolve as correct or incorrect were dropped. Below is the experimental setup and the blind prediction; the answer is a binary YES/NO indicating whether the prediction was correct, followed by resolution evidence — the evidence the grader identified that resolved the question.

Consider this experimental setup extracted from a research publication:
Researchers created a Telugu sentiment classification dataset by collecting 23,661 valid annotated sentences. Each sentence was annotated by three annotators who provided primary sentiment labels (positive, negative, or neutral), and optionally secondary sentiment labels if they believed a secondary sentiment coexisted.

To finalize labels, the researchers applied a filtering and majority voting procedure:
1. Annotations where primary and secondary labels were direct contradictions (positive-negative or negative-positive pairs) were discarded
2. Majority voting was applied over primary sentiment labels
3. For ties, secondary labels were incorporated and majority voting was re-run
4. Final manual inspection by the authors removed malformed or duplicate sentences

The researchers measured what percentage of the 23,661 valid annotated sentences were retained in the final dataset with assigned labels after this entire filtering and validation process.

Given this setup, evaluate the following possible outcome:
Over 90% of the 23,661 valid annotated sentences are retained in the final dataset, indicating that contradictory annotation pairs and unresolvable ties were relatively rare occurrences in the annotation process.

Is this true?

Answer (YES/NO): YES